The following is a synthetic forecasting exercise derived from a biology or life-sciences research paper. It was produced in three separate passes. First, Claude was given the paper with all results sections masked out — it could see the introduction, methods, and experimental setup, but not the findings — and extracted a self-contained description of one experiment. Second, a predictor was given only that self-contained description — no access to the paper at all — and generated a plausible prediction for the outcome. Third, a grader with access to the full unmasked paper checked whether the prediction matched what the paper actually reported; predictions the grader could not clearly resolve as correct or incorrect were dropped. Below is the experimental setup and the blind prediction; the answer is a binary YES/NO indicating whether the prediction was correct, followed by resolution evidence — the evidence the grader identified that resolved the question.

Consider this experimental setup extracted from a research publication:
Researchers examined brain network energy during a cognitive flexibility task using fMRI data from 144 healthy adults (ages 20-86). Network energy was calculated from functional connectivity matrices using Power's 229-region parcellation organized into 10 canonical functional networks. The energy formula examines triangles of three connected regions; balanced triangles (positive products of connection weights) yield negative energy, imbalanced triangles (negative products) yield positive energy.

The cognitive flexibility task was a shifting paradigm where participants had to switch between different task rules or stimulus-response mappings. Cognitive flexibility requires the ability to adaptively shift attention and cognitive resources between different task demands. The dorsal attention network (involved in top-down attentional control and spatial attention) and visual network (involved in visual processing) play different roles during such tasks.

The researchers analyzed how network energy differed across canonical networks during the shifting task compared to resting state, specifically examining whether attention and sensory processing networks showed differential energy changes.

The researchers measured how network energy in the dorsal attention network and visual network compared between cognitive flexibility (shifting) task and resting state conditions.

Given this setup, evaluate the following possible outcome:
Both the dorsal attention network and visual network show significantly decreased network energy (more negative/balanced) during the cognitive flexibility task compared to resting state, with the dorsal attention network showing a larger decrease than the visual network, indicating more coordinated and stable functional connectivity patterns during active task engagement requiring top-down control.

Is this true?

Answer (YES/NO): NO